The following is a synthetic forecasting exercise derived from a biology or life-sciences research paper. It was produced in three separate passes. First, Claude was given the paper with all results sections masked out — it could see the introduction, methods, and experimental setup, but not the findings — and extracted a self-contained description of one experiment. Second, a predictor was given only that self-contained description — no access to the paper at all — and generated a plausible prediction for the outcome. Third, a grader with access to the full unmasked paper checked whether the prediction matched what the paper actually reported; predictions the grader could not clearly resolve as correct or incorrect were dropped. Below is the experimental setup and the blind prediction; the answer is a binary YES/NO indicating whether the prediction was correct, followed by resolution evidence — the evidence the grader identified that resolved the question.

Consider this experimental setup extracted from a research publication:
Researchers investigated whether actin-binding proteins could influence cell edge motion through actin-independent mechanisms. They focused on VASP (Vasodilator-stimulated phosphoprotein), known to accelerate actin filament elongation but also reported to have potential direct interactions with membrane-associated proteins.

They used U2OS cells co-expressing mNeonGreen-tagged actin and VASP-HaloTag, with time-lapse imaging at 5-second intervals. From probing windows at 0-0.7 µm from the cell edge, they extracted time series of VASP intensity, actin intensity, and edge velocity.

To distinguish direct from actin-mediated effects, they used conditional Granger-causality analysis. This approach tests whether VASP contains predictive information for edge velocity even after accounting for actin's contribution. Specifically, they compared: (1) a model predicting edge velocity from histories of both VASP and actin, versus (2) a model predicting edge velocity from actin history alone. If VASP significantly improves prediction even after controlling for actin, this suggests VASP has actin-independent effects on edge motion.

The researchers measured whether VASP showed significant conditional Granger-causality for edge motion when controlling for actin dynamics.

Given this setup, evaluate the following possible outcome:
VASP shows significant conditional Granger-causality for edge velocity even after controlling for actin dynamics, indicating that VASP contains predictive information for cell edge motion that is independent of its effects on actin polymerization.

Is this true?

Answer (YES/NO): YES